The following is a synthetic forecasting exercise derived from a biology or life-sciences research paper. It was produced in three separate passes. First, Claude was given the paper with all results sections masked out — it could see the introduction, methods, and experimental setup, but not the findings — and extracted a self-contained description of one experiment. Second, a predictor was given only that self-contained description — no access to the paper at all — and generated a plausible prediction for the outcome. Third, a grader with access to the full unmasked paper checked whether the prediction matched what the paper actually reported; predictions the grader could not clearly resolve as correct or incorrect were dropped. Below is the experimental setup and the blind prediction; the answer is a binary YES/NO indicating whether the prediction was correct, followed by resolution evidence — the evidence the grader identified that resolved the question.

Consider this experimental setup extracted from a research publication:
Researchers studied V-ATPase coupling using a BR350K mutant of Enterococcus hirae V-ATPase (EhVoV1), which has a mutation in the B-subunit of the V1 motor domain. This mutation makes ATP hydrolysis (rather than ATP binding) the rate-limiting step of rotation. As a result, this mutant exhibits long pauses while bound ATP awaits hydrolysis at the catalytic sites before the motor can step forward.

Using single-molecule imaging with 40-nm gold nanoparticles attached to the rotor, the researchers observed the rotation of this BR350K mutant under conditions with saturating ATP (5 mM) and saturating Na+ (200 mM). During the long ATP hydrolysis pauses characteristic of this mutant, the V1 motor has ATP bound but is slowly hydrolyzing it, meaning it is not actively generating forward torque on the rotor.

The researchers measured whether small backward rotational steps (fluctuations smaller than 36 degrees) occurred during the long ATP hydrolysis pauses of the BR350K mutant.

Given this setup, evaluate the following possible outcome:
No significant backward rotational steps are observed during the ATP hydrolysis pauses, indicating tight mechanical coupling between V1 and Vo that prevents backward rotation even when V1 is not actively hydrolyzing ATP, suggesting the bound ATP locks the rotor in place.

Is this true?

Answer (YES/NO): NO